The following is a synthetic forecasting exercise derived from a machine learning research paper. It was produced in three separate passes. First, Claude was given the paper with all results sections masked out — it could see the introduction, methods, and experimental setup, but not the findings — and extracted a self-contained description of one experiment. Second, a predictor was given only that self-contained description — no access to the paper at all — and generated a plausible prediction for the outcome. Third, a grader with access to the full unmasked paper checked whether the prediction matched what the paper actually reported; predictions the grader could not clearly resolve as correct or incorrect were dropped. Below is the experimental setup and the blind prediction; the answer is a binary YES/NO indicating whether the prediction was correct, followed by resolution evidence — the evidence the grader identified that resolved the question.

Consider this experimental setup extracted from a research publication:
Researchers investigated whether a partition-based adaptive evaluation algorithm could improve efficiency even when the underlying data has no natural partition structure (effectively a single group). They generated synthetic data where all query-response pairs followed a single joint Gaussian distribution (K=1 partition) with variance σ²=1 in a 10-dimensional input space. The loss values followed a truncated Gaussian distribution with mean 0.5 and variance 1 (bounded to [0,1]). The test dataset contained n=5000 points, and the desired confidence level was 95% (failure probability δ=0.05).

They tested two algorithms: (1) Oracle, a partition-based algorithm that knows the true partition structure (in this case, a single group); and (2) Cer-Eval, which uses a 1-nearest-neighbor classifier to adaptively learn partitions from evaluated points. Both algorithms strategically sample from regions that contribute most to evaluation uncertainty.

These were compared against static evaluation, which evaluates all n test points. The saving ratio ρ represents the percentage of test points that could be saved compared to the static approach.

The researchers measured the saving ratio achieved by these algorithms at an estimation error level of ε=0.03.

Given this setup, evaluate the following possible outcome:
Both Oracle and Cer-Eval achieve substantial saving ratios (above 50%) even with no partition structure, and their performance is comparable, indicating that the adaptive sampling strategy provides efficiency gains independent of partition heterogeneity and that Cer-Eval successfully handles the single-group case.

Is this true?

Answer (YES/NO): YES